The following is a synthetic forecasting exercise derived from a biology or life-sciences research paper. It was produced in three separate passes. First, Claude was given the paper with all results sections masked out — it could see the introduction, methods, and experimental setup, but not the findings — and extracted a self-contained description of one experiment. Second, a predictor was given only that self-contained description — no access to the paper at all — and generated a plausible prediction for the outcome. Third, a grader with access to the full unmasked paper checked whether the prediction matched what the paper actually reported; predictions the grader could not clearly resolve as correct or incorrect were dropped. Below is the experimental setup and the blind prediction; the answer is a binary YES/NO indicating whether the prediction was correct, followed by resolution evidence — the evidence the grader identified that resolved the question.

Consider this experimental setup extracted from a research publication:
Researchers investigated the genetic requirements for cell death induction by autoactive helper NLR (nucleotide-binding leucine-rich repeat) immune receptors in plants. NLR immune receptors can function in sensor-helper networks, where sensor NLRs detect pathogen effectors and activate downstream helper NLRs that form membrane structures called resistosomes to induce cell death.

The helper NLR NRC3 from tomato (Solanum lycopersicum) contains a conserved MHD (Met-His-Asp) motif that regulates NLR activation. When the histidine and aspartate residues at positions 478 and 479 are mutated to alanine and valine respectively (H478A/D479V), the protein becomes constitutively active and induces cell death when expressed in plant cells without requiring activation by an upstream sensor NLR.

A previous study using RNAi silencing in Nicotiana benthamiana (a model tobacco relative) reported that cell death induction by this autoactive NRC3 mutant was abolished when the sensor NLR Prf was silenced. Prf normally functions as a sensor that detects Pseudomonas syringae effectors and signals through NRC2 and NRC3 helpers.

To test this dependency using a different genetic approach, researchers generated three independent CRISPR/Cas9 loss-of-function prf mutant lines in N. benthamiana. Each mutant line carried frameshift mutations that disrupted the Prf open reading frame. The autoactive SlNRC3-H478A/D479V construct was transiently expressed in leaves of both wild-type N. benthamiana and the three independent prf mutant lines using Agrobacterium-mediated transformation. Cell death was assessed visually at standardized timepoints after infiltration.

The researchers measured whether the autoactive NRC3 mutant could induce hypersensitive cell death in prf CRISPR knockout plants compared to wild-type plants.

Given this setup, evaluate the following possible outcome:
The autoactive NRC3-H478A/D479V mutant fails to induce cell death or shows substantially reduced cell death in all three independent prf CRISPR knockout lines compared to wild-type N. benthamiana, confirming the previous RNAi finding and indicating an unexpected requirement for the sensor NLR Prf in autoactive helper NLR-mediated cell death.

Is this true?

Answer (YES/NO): NO